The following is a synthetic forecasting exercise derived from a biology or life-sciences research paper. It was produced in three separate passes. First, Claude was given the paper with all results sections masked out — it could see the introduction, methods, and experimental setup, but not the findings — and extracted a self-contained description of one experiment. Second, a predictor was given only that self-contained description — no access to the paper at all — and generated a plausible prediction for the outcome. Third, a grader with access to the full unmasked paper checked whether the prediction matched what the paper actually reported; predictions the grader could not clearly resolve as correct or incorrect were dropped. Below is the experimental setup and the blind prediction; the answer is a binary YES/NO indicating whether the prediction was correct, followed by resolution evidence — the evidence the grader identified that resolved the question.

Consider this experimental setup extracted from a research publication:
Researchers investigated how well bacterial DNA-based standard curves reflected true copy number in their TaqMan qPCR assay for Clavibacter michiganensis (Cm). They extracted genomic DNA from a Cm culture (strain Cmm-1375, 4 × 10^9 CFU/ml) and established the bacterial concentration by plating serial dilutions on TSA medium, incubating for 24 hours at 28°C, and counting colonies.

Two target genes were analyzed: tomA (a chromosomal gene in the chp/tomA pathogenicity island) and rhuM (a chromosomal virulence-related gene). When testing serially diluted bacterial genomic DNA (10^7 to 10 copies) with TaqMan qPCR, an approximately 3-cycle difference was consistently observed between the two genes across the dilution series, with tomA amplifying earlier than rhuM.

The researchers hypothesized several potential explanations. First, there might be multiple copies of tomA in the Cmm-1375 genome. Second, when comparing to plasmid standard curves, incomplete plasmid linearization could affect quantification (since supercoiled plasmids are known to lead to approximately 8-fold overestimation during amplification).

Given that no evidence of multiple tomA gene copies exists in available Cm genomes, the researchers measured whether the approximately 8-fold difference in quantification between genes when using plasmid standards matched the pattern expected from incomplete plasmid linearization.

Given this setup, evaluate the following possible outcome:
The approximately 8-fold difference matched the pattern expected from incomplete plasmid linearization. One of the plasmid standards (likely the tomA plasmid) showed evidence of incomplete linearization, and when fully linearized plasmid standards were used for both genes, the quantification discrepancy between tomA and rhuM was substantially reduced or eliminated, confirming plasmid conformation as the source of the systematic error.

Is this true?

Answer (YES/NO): NO